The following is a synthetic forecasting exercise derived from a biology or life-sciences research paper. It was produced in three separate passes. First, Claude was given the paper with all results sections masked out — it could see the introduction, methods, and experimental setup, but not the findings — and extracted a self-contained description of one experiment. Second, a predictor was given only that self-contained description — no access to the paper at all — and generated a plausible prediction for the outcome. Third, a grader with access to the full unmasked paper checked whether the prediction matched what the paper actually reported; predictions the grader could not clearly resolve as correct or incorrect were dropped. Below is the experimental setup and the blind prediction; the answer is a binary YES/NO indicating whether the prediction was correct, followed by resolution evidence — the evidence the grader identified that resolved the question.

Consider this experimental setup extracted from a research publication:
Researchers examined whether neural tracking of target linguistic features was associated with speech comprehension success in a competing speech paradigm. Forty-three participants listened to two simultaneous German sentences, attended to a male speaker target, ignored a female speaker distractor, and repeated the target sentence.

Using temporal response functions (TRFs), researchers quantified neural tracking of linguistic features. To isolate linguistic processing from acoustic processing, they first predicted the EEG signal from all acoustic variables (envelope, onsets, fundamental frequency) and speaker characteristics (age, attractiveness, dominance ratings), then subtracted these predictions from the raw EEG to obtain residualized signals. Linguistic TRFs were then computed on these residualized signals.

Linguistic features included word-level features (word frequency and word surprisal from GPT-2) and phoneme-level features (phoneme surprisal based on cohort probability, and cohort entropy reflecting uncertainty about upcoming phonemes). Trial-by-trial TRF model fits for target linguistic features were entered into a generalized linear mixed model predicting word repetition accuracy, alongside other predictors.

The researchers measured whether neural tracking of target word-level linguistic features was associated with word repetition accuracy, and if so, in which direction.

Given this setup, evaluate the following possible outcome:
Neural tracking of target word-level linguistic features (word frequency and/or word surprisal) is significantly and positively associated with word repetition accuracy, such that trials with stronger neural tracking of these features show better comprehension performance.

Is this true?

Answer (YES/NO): YES